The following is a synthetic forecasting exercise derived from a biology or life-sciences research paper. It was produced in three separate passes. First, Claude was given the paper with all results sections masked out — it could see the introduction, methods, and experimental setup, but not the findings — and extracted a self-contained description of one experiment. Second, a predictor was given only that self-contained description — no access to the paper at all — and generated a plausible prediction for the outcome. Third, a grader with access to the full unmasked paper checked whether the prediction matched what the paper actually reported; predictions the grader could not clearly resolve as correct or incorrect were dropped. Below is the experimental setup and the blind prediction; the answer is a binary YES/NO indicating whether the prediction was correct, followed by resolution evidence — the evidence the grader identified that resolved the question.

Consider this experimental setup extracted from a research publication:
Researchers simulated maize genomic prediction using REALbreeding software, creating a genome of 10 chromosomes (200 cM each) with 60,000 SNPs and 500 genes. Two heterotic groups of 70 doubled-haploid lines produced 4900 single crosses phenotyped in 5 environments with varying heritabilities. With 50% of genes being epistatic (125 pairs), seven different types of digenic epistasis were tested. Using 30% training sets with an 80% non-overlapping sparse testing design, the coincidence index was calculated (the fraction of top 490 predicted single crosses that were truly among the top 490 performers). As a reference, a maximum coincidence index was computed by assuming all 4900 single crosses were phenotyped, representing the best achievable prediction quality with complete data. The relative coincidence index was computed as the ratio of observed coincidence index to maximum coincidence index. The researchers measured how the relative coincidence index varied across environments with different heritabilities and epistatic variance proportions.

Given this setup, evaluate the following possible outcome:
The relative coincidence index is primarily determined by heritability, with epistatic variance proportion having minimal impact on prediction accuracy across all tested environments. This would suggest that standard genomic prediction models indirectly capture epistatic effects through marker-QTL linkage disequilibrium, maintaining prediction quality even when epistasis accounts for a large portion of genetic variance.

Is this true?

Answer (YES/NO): NO